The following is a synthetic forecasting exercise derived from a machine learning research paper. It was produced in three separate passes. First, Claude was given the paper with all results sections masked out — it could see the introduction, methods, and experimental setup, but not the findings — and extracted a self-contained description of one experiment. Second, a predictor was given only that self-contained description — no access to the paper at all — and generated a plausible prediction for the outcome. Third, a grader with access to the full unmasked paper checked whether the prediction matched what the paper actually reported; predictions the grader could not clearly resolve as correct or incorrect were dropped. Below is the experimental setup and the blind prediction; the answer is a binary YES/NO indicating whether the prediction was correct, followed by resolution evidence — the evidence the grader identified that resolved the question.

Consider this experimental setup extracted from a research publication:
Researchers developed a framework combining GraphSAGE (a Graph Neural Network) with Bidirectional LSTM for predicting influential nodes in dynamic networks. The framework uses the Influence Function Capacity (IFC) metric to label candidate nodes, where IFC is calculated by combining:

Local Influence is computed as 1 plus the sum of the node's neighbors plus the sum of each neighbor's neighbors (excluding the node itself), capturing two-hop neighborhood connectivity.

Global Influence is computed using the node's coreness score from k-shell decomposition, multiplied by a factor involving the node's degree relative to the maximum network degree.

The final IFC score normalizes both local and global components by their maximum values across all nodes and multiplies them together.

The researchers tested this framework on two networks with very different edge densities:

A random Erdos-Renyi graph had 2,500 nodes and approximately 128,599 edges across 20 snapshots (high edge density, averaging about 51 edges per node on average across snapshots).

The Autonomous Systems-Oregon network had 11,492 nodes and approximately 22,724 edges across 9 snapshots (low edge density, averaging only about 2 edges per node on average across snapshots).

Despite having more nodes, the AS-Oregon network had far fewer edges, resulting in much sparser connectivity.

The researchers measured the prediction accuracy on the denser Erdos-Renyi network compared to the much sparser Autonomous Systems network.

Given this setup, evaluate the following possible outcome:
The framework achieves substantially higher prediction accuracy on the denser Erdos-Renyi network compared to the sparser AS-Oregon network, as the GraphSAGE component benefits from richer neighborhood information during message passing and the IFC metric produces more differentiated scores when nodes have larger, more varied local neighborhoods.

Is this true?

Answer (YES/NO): NO